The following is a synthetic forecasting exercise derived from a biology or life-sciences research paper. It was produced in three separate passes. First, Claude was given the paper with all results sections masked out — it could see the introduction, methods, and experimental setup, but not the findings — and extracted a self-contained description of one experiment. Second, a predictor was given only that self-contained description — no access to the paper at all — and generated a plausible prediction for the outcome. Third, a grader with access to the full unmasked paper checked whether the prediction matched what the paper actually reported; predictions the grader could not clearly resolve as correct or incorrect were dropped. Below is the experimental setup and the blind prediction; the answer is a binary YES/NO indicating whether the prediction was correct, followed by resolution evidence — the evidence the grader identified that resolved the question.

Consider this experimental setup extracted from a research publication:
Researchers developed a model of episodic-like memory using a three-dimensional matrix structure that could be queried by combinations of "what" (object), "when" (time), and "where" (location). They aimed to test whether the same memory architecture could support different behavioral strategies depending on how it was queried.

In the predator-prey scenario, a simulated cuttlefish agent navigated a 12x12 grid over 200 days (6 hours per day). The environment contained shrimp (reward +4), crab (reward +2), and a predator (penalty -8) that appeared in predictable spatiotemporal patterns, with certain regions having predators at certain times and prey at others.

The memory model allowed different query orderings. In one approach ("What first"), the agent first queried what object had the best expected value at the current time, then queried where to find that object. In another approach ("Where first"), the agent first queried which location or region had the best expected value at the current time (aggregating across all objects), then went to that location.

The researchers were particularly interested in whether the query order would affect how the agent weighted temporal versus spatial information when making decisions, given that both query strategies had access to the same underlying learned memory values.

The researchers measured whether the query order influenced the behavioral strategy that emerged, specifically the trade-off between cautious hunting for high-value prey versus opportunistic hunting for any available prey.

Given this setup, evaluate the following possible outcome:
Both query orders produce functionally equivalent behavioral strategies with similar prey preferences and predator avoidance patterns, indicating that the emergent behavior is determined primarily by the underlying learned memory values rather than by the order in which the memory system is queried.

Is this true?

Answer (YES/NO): NO